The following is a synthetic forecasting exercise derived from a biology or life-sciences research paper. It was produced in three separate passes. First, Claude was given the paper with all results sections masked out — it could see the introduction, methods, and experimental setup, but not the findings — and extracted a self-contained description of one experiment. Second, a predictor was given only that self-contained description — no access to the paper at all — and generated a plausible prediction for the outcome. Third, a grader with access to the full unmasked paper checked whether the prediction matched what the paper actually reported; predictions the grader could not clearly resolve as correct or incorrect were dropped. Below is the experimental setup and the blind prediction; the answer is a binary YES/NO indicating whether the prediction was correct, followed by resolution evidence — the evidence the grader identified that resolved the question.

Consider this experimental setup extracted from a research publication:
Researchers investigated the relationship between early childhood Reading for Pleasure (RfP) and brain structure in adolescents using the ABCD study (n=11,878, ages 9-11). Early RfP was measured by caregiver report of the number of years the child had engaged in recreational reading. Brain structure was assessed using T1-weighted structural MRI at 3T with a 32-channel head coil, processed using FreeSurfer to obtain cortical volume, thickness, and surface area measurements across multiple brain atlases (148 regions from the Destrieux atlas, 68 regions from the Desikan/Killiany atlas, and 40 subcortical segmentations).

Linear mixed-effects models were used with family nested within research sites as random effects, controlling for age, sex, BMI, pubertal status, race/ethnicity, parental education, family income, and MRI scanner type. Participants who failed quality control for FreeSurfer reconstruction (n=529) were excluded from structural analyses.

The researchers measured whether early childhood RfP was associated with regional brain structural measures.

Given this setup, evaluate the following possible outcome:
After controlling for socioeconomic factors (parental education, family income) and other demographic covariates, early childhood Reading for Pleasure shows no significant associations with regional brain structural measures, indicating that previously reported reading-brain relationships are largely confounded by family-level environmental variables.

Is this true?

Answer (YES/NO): NO